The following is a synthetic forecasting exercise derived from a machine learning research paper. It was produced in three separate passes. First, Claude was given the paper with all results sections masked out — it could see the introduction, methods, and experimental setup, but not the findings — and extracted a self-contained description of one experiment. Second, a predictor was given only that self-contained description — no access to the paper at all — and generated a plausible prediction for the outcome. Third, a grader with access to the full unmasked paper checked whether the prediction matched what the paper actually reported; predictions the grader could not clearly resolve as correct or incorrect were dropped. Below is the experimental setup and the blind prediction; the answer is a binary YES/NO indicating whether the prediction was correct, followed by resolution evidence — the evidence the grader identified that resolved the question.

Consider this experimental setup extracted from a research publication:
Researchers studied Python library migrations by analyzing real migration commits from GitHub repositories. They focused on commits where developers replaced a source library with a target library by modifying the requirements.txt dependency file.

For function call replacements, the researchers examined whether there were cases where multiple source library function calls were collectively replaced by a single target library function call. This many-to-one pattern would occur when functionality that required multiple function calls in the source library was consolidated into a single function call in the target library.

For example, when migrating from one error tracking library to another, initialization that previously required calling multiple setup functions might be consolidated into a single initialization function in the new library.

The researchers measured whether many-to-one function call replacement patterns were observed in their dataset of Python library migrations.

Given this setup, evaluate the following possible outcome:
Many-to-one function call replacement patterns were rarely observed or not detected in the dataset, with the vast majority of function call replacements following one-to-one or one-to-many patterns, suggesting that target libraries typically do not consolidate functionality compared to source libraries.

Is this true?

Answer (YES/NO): NO